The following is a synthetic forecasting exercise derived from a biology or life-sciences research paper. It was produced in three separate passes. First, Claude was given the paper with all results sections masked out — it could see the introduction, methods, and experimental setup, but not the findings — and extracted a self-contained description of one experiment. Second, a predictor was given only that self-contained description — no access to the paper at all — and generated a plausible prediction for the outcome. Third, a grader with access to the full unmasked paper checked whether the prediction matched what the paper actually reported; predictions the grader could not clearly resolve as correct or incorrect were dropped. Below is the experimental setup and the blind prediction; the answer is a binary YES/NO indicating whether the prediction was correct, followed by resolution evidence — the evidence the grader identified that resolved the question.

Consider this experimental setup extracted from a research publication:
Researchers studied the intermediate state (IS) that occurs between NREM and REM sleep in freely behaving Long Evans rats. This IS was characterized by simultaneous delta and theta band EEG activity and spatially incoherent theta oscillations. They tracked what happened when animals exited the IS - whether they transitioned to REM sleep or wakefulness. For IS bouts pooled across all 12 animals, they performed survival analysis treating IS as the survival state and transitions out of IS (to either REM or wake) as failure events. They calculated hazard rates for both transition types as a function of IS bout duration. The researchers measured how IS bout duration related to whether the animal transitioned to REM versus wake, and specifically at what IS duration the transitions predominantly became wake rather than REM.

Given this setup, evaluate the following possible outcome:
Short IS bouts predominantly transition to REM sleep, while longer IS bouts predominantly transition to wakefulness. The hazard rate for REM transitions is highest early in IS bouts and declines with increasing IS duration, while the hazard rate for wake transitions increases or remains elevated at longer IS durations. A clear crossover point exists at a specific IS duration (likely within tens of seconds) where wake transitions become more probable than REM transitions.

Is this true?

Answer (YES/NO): NO